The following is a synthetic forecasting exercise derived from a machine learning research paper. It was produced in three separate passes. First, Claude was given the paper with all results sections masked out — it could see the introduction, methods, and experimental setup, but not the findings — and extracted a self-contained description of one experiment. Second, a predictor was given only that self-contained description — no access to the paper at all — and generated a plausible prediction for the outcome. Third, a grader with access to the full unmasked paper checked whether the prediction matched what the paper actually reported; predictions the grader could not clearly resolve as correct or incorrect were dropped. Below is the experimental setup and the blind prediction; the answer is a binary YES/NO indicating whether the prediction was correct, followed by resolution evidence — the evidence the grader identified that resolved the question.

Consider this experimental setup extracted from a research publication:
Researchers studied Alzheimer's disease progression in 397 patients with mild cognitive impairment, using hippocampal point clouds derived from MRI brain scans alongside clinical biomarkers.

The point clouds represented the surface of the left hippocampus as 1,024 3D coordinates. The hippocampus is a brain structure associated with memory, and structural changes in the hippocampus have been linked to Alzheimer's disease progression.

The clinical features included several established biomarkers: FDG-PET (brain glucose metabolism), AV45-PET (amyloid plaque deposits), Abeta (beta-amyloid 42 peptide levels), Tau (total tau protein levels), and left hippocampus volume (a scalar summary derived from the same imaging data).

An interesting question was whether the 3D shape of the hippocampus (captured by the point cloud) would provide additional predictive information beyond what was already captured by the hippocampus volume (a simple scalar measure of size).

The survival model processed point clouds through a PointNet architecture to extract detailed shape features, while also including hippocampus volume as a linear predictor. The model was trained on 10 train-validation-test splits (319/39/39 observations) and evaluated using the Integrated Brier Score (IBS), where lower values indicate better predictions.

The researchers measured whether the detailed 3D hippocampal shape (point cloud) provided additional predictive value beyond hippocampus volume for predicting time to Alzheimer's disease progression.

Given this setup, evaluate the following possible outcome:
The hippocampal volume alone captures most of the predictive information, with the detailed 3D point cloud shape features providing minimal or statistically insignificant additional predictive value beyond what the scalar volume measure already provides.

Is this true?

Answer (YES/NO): YES